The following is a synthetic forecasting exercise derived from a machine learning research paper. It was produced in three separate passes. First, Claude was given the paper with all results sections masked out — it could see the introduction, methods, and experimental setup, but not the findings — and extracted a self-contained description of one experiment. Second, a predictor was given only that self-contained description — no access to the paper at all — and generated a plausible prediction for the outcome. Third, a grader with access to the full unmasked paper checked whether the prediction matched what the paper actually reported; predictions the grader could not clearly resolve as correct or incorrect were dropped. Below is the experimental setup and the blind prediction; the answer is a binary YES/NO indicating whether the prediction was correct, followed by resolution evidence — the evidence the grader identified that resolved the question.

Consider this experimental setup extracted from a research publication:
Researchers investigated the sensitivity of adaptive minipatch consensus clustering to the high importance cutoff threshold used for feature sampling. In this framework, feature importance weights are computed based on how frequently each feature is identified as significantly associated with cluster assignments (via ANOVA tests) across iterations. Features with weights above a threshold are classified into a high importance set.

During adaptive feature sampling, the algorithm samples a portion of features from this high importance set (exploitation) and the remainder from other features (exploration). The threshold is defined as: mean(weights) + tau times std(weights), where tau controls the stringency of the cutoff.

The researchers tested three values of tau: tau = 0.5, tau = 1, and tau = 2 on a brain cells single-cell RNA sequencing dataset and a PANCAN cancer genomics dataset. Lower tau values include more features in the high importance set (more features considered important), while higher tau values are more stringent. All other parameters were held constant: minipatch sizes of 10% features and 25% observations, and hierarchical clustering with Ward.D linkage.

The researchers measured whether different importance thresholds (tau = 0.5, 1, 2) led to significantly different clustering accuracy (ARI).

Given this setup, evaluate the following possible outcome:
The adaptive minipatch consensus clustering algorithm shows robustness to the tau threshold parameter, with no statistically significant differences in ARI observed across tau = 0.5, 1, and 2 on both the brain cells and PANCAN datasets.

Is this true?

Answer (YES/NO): YES